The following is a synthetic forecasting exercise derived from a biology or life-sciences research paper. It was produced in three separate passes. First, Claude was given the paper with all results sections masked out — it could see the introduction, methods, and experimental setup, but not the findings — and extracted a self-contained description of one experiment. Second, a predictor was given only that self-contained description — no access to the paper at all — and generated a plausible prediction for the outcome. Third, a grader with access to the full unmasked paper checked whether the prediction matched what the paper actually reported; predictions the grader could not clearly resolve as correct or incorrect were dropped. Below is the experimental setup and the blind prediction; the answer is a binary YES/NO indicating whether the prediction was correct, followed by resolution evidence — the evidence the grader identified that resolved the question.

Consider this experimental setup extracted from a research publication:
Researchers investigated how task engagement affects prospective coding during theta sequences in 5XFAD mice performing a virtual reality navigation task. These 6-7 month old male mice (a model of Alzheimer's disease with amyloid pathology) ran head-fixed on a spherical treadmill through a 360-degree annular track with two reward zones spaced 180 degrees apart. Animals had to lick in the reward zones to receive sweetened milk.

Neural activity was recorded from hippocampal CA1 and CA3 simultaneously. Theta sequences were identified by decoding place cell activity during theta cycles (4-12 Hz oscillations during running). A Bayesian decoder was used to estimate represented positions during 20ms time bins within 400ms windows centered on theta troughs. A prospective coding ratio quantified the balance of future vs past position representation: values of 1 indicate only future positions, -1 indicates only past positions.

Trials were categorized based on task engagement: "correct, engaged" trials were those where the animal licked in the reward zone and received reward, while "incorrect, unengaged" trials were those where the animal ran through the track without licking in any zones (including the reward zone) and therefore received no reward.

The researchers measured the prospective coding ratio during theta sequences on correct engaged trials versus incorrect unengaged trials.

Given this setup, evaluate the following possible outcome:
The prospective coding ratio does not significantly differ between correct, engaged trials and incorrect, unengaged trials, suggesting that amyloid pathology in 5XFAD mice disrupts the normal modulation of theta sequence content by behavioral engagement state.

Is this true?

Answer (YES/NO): NO